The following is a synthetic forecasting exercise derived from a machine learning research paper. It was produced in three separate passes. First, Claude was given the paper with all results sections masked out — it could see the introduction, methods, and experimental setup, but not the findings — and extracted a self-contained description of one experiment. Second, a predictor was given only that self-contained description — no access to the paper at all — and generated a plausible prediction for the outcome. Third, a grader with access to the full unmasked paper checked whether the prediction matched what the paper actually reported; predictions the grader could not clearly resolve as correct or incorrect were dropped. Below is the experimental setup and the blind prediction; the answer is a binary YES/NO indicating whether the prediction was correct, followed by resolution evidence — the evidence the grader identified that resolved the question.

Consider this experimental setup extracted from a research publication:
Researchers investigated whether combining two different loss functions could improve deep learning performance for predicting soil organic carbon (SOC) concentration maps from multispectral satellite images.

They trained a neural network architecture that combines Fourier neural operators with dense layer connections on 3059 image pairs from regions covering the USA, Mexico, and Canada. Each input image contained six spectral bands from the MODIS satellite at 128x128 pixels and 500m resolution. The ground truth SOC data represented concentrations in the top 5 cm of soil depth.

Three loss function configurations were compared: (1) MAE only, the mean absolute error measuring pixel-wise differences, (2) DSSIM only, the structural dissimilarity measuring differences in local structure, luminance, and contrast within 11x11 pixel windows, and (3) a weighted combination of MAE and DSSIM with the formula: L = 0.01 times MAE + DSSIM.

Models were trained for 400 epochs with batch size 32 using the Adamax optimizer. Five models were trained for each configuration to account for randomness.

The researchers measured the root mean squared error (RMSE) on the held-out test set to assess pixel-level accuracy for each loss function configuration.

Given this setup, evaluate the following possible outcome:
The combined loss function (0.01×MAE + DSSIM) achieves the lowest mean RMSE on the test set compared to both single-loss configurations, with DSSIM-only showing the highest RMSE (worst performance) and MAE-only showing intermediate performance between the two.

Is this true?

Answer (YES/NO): YES